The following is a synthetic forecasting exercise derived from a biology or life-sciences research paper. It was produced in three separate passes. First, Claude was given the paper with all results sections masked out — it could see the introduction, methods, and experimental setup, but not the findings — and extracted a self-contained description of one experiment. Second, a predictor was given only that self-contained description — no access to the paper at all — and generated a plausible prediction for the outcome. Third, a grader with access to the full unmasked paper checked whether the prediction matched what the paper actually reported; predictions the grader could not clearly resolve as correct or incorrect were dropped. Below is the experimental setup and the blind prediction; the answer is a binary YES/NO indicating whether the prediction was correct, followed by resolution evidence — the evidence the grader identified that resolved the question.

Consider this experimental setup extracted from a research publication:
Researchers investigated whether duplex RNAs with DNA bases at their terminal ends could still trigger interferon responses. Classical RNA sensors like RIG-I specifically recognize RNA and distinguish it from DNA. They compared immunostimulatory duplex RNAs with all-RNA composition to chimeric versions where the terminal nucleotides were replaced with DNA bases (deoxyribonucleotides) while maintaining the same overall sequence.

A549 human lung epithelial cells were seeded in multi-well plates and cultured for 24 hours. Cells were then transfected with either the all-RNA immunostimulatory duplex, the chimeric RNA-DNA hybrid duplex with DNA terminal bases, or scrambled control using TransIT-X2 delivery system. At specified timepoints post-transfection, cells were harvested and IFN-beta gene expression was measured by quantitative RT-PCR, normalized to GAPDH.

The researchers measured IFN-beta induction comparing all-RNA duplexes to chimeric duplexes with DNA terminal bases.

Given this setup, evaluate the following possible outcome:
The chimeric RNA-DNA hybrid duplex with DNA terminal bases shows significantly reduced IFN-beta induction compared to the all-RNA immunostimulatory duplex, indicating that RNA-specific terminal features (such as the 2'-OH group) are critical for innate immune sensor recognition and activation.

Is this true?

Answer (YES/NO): NO